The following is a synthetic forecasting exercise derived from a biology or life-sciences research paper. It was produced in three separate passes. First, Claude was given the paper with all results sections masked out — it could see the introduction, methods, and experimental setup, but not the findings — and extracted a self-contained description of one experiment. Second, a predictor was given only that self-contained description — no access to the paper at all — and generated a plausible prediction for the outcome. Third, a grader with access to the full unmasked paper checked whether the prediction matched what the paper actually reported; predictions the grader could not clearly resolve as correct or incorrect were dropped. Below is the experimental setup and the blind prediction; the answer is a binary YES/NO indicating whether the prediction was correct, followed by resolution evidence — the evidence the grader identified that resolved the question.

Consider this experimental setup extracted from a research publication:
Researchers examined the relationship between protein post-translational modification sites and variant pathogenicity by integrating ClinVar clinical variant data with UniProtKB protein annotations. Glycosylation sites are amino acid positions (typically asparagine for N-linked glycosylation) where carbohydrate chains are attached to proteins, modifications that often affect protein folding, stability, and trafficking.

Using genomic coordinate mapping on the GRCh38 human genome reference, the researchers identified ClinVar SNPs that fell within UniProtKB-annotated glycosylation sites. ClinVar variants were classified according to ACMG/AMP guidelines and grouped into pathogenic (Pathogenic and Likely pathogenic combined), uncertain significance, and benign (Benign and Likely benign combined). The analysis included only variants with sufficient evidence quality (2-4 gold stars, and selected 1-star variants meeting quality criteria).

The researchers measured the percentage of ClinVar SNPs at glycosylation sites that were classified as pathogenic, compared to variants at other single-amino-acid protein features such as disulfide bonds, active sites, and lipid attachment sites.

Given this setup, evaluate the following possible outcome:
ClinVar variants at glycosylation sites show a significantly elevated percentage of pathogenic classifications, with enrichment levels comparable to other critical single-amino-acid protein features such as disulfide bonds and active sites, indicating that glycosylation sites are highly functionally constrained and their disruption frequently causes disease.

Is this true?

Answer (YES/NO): NO